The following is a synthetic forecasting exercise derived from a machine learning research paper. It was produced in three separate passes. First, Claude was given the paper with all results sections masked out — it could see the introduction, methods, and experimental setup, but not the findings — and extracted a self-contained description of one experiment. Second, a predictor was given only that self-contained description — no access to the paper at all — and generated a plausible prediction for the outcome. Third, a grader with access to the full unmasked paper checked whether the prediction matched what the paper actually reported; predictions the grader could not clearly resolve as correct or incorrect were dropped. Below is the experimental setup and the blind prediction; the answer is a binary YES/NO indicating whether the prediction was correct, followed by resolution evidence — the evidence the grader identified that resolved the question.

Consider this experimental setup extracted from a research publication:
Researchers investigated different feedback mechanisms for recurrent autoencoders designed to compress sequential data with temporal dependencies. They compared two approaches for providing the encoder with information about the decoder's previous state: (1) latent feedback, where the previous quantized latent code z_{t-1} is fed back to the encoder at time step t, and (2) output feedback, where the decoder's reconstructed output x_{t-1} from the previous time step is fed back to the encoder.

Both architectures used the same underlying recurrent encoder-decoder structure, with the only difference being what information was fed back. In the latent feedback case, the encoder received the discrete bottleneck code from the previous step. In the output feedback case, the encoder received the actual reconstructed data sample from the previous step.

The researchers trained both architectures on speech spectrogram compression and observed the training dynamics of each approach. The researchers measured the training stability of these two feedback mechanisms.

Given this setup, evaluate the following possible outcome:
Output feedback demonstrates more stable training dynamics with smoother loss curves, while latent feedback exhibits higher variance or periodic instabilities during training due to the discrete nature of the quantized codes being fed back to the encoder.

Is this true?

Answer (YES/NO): NO